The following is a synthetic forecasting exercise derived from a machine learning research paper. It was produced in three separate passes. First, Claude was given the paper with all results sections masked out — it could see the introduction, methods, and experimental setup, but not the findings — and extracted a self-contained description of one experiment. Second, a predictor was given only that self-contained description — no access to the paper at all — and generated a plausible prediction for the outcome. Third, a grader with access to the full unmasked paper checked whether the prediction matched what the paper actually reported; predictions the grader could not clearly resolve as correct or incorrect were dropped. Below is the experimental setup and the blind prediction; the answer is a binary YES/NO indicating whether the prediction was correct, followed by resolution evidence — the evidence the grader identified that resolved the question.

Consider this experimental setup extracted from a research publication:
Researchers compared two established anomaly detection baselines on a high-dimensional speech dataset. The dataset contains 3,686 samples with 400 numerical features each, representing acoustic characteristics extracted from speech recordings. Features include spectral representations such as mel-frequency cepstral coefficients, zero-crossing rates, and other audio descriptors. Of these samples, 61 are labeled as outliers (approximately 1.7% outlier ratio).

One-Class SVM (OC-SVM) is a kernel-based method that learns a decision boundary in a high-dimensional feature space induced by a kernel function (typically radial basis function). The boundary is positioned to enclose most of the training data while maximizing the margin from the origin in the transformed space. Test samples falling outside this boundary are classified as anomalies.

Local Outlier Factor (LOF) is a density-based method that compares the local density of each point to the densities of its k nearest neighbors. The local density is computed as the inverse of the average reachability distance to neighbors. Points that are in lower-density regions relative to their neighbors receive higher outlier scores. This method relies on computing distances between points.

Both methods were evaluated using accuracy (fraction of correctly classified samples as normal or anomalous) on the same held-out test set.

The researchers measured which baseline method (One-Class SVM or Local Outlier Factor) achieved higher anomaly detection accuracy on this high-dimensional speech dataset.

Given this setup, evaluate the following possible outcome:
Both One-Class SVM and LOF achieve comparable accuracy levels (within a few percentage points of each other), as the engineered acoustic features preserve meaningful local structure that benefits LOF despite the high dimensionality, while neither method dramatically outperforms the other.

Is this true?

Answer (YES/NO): NO